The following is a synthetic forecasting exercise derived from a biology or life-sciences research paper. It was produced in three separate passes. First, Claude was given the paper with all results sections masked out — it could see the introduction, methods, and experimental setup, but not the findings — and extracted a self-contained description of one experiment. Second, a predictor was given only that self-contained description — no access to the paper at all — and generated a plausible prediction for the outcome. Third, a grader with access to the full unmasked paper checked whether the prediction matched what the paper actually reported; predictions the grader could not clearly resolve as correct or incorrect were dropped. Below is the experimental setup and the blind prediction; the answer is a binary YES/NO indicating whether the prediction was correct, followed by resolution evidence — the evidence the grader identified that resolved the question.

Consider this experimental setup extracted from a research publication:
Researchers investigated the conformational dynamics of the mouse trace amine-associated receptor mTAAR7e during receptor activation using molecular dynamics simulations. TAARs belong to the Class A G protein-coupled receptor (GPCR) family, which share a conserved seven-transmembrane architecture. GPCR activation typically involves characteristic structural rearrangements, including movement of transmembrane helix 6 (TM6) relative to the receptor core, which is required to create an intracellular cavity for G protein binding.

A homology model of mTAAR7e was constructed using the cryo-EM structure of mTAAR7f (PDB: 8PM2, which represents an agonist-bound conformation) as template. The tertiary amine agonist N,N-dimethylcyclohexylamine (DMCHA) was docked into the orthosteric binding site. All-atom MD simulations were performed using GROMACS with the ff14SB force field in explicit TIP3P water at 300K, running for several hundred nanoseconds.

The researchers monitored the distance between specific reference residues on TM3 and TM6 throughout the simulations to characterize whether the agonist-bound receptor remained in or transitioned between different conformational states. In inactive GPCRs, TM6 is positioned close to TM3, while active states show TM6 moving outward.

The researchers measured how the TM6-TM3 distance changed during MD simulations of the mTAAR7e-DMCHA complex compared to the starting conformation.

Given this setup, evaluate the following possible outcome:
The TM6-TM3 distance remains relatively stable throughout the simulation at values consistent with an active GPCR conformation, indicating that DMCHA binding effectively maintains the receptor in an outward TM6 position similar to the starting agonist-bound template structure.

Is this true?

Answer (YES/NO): YES